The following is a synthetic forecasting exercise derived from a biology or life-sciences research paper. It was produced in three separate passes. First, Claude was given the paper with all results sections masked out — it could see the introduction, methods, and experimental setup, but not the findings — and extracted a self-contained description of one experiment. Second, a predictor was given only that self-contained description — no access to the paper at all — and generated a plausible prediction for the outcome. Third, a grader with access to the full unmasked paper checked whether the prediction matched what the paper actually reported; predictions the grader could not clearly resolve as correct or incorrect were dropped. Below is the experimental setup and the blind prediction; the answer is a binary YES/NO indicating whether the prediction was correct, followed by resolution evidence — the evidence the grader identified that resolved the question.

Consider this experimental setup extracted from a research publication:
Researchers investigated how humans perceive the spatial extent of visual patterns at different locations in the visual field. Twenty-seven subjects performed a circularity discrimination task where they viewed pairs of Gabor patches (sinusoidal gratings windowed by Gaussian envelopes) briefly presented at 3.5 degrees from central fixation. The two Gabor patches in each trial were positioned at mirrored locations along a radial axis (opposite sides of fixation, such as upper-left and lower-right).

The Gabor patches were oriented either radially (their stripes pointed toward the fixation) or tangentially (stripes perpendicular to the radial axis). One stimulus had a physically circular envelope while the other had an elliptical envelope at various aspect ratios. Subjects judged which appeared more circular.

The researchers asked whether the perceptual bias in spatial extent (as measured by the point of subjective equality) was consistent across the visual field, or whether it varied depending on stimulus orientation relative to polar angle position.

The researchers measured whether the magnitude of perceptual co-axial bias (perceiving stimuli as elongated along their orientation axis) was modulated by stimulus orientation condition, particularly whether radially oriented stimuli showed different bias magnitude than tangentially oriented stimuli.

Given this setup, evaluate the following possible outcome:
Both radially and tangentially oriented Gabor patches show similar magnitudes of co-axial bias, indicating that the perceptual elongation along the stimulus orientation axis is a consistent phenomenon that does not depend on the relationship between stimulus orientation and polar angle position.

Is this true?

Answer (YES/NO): NO